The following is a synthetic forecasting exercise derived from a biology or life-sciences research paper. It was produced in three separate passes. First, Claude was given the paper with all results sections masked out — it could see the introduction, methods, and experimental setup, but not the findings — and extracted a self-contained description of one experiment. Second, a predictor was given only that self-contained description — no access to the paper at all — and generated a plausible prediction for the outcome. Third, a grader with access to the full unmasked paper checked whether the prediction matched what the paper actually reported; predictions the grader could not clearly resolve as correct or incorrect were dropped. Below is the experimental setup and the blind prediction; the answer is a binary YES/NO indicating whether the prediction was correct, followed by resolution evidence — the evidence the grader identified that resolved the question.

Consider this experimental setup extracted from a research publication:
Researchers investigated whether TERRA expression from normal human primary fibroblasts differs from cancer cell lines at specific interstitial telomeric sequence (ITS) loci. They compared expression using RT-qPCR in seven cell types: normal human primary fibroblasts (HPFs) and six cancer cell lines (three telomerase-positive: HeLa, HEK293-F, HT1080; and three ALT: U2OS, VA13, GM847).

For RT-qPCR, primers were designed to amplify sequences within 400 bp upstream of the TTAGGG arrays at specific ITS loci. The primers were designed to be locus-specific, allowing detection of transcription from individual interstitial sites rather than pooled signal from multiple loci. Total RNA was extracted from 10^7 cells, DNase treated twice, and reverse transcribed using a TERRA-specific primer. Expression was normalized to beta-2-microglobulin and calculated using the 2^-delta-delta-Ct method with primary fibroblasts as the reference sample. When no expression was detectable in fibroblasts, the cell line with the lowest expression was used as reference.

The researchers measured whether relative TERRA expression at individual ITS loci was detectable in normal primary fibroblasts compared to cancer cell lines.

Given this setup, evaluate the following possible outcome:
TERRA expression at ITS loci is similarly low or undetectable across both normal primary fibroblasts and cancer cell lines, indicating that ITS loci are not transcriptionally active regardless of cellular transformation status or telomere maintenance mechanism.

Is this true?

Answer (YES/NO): NO